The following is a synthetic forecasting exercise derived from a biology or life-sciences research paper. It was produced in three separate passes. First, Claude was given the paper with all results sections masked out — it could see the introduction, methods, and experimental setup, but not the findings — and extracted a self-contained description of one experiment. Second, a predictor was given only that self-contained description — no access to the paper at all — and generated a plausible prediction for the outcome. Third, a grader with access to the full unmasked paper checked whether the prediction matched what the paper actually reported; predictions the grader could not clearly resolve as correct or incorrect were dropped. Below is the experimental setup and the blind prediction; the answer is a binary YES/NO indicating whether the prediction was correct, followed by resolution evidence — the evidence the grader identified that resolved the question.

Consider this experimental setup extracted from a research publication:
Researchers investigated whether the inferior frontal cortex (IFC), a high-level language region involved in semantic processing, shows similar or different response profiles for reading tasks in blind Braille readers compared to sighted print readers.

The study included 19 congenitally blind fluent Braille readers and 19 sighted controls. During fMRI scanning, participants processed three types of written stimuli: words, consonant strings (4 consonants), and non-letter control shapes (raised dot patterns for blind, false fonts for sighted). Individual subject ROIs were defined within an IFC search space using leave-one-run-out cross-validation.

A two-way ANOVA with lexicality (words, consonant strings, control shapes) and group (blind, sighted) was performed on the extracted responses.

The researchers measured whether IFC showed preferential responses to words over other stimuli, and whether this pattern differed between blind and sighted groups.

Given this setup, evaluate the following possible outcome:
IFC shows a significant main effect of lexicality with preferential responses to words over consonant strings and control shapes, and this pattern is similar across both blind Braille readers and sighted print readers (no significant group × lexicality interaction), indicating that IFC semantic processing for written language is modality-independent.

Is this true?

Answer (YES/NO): YES